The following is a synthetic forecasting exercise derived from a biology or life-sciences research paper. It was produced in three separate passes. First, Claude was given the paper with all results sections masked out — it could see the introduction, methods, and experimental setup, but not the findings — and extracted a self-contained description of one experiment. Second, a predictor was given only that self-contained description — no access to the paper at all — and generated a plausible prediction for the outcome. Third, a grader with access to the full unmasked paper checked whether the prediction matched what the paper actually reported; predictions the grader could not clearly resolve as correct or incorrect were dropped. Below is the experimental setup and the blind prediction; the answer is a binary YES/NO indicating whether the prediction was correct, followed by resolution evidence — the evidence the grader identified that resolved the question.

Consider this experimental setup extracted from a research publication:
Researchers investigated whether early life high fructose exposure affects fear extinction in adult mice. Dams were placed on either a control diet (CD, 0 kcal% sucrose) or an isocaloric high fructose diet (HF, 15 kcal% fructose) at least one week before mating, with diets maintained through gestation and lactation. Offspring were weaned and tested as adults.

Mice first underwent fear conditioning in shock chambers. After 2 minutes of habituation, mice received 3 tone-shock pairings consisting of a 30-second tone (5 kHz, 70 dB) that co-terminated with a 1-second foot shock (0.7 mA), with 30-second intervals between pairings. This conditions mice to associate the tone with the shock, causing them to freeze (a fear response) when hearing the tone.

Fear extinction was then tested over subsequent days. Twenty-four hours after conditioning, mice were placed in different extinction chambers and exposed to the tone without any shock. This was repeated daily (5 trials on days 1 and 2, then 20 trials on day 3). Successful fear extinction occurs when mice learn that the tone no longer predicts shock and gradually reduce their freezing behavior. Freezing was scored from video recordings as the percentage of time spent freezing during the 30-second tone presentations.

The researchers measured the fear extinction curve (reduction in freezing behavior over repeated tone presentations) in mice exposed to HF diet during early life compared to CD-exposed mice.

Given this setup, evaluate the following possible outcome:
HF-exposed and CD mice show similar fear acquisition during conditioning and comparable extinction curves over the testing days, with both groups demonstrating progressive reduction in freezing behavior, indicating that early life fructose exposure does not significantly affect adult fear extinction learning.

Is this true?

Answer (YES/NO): NO